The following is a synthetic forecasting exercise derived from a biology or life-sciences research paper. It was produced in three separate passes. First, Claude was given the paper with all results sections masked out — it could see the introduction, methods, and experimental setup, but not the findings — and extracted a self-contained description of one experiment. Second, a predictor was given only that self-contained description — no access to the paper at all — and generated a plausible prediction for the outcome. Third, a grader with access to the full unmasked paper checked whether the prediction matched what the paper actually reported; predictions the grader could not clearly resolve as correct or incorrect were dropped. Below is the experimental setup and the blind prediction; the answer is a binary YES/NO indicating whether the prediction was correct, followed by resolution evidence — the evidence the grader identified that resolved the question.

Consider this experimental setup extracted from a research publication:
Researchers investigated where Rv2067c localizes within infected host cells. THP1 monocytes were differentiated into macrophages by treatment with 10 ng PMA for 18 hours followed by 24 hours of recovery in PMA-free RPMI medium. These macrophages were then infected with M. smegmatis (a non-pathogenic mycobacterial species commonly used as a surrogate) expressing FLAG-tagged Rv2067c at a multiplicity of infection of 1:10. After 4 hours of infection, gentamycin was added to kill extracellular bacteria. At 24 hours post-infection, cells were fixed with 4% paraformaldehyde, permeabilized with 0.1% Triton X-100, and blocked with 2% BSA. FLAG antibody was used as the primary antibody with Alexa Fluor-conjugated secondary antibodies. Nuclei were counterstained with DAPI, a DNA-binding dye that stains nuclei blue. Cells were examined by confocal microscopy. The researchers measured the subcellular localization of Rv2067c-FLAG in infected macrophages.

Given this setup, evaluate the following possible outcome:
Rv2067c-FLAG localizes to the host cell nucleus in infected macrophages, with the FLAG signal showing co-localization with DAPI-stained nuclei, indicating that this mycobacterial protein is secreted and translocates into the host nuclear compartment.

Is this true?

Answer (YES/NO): NO